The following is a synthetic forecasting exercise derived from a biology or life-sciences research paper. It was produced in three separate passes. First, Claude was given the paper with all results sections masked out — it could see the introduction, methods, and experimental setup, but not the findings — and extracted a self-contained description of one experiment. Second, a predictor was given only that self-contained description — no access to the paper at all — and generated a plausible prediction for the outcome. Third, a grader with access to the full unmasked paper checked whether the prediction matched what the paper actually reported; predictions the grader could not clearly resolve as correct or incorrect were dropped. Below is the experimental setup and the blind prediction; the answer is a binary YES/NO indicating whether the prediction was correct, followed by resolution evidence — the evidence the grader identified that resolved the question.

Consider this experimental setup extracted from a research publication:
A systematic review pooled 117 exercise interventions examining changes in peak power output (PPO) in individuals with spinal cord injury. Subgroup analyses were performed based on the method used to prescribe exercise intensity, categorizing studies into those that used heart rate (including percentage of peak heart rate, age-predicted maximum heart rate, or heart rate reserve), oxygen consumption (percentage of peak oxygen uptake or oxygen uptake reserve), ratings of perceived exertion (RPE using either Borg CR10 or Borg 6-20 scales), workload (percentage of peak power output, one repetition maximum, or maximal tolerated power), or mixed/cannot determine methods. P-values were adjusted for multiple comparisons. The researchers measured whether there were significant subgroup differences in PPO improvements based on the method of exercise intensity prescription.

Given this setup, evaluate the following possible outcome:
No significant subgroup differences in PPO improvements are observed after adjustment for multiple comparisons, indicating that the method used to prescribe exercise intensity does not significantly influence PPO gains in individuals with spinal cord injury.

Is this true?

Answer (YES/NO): NO